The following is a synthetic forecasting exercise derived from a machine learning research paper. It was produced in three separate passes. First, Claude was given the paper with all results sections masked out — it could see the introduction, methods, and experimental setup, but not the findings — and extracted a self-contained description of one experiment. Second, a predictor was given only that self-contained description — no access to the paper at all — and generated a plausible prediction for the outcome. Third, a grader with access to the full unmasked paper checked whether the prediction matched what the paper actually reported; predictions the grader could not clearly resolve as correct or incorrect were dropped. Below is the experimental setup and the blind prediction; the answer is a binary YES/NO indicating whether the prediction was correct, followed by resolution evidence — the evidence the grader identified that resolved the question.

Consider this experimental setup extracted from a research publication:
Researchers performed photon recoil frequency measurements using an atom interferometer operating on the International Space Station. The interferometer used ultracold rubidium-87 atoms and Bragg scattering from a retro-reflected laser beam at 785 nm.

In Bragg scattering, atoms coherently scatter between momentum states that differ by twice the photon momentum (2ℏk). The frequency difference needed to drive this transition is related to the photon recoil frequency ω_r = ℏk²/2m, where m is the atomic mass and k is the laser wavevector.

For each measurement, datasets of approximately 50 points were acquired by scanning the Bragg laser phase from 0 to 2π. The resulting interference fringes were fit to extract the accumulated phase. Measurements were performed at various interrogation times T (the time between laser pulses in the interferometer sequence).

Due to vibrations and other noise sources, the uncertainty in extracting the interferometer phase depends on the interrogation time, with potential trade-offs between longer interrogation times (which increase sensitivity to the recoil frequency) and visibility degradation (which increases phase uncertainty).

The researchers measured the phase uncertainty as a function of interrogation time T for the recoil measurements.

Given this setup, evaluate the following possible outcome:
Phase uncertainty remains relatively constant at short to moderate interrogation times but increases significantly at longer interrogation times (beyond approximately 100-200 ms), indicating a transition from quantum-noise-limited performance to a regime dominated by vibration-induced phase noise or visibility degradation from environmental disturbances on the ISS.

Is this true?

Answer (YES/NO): NO